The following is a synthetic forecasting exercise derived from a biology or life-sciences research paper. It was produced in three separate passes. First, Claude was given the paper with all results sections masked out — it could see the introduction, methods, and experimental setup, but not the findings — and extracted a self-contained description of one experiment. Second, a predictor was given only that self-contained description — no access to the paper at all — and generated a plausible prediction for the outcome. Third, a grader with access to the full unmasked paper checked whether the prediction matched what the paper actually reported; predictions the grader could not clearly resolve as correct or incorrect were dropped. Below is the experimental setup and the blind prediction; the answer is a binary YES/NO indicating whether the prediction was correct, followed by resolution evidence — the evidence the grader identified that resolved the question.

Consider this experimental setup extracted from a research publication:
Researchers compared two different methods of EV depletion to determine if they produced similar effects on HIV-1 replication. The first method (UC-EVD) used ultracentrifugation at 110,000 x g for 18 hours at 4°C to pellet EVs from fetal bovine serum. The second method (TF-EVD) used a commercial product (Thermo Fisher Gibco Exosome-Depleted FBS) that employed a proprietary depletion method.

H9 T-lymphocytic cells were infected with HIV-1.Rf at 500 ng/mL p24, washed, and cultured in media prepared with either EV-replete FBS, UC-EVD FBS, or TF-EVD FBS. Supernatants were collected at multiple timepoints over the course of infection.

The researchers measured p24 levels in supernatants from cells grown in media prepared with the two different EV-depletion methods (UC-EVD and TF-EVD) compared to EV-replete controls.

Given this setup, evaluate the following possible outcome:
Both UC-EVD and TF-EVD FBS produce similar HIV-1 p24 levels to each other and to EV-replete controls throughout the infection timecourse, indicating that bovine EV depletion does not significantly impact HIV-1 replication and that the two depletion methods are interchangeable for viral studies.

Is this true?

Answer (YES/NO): NO